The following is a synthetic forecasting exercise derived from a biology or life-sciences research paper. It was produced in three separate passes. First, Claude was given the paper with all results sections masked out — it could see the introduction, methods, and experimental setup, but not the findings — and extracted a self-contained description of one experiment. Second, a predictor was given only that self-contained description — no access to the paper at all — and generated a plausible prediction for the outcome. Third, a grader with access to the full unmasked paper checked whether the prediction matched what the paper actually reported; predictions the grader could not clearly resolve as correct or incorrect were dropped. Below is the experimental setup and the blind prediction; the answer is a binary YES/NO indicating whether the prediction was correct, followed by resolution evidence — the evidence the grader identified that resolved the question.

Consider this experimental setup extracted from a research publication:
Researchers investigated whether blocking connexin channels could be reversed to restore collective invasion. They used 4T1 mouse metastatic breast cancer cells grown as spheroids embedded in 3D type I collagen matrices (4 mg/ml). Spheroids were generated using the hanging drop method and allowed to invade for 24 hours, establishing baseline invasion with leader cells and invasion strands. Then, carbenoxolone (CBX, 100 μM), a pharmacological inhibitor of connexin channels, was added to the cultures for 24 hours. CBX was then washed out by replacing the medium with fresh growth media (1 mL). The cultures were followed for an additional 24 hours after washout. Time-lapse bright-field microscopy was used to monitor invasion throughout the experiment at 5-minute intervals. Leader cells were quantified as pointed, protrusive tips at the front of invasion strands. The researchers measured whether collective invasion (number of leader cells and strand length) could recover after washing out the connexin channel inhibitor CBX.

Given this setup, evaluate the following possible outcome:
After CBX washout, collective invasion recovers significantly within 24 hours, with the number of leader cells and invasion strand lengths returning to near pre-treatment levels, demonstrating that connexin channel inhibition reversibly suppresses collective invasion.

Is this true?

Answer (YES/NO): YES